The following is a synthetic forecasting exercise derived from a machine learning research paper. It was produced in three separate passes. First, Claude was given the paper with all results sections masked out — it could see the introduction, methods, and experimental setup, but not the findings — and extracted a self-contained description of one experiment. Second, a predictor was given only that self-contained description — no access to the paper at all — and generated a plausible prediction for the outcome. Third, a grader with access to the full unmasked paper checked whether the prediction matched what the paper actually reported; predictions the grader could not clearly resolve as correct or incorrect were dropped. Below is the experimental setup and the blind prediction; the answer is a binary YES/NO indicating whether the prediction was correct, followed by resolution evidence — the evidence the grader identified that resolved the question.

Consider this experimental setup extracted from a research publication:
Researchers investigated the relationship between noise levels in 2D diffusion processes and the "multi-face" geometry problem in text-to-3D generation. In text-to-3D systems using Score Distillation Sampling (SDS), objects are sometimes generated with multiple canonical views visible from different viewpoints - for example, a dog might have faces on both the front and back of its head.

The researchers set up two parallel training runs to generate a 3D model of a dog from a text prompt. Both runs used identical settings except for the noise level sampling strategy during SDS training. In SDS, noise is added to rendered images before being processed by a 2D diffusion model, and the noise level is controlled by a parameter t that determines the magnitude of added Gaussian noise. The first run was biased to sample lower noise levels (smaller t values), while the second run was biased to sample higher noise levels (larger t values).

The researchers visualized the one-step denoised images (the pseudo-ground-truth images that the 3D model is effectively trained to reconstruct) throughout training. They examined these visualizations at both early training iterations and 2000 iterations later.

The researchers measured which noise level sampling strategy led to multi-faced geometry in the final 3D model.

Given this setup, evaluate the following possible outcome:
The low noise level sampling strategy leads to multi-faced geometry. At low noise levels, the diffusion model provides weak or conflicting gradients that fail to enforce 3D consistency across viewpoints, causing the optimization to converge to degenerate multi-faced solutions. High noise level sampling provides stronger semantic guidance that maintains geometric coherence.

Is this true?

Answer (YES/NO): NO